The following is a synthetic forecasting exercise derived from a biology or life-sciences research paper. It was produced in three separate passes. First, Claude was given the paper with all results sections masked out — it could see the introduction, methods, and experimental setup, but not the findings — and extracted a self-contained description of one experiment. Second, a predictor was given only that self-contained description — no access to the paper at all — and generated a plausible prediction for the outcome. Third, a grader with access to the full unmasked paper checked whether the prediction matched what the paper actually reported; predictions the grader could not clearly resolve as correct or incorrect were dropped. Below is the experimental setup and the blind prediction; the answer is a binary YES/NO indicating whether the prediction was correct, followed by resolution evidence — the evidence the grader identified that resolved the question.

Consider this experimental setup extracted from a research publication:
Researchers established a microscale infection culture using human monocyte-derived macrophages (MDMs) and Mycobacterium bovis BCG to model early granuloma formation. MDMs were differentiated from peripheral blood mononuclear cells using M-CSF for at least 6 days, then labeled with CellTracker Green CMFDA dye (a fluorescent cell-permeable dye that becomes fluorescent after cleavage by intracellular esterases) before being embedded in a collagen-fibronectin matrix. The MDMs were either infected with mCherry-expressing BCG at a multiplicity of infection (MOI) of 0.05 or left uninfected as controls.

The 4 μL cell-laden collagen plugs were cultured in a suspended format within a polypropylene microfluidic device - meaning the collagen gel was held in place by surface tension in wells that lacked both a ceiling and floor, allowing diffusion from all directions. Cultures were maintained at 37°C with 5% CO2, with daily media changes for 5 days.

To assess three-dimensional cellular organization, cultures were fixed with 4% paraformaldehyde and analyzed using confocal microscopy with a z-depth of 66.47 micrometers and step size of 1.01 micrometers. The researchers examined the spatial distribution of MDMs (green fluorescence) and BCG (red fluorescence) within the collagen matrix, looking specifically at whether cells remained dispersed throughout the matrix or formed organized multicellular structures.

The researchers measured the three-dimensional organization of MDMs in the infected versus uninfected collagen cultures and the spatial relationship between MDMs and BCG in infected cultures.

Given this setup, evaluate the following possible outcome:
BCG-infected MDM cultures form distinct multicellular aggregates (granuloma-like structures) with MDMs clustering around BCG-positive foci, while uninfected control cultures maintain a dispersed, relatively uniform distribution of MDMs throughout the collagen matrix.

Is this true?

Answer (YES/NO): YES